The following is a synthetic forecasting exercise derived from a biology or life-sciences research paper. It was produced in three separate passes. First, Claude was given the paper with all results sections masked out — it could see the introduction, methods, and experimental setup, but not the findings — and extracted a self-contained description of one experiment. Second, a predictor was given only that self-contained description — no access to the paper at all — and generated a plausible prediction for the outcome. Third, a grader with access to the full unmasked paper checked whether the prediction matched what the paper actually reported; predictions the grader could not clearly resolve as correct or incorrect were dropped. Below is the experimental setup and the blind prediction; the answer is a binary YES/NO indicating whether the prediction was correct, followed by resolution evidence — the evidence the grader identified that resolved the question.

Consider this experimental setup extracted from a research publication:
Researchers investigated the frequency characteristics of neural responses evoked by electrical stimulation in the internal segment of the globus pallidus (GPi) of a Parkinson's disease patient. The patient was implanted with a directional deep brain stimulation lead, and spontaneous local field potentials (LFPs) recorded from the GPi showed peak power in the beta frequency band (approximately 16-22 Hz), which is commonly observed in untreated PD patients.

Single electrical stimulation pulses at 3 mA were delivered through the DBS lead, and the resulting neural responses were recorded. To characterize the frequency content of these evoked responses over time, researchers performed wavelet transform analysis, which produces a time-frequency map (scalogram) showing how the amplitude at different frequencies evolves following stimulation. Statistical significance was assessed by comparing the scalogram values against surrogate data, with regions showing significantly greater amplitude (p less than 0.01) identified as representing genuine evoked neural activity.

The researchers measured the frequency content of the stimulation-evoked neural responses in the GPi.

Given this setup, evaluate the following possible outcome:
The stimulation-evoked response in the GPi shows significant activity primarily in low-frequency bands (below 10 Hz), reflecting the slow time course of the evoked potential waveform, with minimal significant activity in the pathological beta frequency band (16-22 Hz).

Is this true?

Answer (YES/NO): NO